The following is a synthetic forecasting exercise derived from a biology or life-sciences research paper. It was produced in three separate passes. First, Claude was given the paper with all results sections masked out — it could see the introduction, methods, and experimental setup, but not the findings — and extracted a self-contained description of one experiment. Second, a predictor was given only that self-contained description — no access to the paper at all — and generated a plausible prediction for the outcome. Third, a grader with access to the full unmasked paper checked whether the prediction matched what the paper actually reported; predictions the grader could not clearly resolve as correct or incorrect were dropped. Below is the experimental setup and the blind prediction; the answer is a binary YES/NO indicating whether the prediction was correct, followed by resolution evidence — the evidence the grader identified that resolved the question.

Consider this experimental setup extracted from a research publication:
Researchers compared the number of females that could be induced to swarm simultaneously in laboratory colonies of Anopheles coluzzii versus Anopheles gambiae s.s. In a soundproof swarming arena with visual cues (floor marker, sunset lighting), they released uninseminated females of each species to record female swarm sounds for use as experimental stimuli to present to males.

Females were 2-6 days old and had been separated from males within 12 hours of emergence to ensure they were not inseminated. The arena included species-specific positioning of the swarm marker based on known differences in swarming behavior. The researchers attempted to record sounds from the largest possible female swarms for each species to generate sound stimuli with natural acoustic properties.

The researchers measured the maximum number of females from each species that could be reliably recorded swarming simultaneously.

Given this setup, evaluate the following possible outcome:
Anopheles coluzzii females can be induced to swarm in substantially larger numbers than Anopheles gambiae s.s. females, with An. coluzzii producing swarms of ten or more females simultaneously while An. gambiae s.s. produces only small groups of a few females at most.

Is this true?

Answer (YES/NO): YES